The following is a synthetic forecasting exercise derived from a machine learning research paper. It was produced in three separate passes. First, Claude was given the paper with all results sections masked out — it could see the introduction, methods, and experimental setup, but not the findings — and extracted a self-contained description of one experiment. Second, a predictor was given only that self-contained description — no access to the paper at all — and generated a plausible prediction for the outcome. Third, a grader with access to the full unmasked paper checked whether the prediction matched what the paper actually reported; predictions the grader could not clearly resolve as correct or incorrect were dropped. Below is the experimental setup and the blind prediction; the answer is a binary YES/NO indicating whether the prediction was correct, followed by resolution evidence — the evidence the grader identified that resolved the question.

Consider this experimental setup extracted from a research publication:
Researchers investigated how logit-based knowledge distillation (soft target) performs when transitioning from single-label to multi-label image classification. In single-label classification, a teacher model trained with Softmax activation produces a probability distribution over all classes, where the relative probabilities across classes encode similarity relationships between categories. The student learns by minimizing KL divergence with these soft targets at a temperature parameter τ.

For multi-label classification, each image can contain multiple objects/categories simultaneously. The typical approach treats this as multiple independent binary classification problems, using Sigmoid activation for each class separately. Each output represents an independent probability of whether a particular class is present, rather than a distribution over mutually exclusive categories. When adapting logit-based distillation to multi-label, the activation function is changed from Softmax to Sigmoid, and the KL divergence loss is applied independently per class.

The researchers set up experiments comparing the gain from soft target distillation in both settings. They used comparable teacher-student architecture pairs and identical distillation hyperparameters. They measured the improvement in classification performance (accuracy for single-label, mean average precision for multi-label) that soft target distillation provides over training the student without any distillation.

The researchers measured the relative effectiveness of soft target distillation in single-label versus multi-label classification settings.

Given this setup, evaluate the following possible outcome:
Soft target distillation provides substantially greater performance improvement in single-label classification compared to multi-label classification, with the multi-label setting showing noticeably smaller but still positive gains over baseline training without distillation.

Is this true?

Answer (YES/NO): NO